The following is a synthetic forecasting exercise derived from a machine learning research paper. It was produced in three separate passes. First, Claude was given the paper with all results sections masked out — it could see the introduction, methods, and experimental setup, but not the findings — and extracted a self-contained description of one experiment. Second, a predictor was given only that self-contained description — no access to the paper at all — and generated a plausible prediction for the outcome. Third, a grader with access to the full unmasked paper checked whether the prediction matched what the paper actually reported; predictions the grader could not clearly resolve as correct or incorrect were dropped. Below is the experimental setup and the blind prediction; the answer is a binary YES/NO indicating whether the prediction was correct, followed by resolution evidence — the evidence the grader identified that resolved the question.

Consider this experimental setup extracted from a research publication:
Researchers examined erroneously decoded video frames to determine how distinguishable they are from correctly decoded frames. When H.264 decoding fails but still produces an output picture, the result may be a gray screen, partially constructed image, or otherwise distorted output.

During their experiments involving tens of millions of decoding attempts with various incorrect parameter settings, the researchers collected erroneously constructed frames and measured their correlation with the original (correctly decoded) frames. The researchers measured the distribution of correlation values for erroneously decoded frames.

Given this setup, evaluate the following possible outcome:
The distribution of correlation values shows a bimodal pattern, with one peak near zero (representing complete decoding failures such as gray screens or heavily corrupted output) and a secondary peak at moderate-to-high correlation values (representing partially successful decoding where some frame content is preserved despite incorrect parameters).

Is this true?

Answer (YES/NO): NO